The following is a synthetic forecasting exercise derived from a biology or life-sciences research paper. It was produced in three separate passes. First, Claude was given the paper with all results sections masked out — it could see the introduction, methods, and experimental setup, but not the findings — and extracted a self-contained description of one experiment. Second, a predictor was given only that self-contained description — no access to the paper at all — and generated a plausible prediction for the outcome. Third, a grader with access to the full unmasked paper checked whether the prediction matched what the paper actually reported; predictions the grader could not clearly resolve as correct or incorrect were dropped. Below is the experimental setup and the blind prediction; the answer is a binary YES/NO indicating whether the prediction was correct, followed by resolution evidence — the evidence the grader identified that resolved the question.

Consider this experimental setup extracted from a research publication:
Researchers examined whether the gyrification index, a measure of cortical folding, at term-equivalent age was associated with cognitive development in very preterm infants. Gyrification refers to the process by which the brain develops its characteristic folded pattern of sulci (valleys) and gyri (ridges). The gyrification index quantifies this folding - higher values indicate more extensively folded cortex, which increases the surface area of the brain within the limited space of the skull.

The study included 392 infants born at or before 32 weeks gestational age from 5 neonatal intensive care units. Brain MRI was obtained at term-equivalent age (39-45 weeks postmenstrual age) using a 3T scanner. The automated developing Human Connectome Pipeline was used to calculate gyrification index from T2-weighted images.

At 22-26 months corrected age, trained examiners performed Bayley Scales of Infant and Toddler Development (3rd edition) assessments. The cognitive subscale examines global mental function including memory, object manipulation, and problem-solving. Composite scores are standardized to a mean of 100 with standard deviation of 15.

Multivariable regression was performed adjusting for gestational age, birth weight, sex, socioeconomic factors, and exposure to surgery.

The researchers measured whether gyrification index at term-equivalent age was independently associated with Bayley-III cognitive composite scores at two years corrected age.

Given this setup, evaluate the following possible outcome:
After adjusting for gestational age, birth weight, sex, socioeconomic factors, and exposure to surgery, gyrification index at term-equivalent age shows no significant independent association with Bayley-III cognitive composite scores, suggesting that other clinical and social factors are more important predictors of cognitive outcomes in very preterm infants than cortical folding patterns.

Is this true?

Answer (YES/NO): YES